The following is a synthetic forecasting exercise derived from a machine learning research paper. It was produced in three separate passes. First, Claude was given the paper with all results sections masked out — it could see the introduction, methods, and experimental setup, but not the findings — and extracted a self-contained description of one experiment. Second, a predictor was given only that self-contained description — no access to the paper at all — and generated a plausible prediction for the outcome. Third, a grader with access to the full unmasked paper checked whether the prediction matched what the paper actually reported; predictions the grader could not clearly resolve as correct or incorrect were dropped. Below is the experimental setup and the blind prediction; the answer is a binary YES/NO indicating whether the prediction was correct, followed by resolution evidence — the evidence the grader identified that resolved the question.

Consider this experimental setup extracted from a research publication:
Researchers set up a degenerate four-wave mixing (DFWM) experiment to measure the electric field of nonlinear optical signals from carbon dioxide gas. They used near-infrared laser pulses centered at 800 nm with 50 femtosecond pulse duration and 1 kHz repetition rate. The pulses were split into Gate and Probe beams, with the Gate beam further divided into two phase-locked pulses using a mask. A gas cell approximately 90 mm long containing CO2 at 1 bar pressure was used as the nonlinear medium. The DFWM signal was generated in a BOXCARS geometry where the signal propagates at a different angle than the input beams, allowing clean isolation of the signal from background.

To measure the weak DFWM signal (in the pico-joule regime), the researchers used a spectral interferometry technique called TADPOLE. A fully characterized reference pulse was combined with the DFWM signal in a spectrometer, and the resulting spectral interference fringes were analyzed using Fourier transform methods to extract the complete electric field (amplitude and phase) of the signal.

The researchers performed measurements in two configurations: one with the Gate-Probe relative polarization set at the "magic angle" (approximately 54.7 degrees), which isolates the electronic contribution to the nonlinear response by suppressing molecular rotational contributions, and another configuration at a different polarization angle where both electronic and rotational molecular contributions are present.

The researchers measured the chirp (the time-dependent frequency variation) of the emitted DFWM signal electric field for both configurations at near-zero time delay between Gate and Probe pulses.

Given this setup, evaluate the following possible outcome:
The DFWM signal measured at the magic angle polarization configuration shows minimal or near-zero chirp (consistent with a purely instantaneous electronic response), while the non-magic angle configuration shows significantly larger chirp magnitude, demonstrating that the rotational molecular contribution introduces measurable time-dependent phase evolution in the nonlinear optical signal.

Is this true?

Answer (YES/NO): NO